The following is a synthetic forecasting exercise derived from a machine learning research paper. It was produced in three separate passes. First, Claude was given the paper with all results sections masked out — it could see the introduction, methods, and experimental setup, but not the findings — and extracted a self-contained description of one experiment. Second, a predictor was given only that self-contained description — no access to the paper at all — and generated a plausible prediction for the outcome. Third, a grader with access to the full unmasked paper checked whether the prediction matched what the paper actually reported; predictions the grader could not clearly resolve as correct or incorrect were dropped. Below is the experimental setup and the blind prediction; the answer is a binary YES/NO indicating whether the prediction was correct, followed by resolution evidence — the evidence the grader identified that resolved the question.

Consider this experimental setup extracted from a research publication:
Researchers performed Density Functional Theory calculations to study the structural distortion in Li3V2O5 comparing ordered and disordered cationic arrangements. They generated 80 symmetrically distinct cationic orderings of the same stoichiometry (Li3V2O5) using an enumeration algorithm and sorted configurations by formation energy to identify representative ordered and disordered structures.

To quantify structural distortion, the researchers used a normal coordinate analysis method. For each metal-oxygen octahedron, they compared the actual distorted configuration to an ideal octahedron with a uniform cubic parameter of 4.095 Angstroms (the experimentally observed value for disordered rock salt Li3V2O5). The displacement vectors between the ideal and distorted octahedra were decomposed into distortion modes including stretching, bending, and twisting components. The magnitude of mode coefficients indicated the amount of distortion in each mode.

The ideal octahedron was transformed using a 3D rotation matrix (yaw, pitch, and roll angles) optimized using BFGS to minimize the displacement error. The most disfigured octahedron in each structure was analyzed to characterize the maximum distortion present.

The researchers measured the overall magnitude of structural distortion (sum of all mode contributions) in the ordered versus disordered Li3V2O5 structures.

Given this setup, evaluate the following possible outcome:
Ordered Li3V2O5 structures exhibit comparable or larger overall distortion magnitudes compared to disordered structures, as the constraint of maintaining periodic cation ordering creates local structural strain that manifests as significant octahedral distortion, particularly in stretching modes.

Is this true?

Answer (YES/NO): NO